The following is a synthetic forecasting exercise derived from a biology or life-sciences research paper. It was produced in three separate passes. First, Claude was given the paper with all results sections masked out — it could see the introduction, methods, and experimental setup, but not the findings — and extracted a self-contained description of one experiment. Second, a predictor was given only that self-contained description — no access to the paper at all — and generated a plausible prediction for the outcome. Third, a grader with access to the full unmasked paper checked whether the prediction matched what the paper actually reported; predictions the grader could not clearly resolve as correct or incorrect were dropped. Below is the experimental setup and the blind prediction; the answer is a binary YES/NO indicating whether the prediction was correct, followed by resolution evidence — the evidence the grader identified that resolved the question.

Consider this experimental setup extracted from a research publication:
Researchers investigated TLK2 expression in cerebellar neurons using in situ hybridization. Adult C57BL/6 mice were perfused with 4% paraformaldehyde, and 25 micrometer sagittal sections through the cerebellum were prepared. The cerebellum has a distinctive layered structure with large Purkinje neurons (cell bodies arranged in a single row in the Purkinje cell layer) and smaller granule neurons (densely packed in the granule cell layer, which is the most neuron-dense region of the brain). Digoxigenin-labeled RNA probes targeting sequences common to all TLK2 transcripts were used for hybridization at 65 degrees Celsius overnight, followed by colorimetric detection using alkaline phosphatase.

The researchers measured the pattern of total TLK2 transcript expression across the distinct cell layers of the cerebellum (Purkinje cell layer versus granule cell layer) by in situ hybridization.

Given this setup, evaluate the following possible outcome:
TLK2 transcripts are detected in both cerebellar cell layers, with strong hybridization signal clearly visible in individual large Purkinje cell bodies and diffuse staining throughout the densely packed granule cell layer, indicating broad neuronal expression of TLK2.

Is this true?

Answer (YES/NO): NO